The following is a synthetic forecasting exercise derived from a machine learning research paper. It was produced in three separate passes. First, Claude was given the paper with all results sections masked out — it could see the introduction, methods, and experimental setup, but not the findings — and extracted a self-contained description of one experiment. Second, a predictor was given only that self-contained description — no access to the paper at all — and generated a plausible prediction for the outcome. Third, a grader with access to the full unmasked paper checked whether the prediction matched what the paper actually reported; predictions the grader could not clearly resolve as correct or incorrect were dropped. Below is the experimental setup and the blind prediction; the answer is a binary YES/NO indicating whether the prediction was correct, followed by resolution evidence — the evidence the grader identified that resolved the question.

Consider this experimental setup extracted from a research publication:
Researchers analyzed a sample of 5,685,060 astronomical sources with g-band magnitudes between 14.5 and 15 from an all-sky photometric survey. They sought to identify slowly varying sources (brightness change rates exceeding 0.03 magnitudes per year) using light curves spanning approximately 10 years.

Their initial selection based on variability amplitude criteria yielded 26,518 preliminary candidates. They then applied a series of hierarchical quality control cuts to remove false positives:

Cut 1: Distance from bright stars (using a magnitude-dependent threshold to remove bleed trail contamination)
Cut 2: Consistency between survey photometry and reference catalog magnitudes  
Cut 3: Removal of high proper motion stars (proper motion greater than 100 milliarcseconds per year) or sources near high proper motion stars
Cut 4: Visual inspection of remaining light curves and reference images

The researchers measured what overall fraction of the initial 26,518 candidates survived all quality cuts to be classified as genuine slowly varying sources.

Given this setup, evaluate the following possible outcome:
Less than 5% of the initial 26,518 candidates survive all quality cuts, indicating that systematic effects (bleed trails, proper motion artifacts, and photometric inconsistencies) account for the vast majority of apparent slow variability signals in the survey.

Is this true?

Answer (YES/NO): YES